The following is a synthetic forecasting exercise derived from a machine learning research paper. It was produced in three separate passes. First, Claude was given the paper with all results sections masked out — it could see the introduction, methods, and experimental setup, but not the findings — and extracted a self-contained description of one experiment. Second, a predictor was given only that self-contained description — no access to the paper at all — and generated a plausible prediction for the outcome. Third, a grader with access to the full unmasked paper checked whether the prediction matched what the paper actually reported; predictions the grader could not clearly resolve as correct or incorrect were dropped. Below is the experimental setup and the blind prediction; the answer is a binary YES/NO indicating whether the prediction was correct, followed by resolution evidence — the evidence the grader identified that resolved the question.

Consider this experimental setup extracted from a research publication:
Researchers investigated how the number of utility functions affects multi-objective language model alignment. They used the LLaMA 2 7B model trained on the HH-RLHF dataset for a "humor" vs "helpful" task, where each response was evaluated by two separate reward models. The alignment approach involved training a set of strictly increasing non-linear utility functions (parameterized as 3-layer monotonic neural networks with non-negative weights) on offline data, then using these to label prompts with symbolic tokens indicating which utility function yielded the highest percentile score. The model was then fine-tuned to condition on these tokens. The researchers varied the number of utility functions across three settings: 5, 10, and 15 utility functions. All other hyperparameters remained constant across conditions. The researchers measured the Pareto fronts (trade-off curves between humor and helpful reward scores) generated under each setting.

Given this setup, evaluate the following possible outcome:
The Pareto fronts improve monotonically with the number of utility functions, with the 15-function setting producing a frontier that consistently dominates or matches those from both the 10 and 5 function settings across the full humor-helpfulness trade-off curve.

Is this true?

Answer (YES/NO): NO